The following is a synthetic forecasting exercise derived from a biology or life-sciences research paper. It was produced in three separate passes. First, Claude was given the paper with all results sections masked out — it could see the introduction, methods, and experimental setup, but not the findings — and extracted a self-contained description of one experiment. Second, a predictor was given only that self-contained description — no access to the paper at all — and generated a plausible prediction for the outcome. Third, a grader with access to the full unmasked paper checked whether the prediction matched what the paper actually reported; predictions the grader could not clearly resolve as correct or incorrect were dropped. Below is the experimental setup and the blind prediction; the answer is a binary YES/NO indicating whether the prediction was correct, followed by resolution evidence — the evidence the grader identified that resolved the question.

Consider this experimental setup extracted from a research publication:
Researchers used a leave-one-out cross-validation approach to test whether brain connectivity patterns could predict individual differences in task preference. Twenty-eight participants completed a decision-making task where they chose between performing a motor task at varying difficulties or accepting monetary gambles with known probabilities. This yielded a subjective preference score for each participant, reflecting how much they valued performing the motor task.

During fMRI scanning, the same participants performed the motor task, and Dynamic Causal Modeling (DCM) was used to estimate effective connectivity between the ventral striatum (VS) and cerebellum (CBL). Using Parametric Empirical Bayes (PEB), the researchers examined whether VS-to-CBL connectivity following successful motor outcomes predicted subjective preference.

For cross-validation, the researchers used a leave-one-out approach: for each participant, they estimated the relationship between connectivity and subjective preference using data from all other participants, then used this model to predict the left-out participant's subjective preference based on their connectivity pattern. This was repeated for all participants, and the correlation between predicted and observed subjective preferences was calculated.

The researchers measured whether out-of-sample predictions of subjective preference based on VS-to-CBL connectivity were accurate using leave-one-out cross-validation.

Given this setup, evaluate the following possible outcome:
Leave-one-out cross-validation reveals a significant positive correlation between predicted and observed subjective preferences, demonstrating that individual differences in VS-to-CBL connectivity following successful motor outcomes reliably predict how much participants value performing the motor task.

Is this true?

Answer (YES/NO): YES